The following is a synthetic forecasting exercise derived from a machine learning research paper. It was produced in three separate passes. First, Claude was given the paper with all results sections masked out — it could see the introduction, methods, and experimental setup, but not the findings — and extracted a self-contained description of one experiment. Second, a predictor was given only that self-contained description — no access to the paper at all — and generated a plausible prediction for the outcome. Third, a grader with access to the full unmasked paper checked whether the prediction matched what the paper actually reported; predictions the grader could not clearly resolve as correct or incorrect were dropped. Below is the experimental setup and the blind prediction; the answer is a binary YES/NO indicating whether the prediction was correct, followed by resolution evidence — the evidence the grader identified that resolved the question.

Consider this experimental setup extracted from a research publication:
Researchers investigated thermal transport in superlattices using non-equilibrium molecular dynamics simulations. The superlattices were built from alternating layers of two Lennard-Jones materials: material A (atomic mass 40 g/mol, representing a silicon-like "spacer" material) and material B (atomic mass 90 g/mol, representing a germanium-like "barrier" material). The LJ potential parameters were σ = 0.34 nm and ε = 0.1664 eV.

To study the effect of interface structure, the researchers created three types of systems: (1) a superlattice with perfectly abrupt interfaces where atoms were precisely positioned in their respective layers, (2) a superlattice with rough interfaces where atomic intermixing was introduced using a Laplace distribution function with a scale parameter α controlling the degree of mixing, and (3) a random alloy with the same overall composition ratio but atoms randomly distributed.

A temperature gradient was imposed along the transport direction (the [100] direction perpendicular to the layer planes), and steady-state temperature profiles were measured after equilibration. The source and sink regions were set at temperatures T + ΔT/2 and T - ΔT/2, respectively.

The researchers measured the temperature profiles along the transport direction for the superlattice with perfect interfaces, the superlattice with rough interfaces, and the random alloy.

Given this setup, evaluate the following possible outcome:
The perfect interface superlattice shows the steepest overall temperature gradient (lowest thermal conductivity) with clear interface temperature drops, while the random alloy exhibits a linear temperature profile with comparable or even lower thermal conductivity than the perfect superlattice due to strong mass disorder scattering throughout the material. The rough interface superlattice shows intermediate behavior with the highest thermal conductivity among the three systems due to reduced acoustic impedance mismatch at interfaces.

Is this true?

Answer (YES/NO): NO